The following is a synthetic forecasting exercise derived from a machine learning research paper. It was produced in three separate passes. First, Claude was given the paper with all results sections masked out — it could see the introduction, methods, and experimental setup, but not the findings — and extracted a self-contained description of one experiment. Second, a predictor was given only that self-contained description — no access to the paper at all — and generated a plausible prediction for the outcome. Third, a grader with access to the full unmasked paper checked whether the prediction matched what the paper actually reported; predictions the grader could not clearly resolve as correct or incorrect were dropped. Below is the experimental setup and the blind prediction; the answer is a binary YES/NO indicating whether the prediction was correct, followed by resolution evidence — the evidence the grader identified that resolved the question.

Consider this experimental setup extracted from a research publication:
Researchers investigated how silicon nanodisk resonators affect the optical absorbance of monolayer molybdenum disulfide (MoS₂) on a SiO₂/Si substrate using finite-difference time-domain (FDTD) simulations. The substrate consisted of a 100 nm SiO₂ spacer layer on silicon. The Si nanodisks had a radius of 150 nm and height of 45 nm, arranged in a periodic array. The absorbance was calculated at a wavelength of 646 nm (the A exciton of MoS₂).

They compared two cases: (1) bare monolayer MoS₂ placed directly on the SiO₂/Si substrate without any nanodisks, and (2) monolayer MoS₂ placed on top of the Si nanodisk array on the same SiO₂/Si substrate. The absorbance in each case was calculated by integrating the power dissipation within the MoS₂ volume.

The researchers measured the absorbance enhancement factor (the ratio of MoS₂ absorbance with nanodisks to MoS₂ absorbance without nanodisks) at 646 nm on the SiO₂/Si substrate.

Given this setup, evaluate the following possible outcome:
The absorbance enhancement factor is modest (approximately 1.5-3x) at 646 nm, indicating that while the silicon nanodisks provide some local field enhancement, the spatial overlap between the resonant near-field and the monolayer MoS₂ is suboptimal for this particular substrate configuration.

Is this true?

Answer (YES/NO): NO